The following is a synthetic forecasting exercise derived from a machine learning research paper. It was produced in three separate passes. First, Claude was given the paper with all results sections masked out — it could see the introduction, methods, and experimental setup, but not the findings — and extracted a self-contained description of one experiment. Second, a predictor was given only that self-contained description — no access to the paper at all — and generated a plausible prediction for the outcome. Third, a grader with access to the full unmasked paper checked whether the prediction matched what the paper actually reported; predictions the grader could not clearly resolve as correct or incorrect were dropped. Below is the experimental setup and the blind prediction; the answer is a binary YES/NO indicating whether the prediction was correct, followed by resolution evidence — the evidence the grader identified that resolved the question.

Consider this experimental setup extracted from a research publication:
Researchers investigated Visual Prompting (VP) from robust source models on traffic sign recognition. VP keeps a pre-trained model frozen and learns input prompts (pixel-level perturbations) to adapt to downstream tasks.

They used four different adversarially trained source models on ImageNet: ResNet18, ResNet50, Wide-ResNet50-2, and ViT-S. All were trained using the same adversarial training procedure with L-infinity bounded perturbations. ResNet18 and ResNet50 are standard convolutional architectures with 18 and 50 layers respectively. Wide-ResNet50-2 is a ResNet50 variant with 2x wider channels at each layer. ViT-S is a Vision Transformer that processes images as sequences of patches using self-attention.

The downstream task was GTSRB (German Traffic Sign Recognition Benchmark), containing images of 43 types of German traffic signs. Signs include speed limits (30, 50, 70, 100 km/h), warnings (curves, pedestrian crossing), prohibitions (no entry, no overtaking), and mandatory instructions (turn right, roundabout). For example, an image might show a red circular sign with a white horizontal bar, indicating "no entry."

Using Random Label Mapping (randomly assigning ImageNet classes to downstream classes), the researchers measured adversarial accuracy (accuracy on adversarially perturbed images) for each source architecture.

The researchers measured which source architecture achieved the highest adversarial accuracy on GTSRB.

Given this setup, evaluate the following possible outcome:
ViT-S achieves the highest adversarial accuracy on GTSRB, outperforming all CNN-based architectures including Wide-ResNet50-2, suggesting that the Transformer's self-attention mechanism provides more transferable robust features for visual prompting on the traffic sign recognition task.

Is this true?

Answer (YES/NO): NO